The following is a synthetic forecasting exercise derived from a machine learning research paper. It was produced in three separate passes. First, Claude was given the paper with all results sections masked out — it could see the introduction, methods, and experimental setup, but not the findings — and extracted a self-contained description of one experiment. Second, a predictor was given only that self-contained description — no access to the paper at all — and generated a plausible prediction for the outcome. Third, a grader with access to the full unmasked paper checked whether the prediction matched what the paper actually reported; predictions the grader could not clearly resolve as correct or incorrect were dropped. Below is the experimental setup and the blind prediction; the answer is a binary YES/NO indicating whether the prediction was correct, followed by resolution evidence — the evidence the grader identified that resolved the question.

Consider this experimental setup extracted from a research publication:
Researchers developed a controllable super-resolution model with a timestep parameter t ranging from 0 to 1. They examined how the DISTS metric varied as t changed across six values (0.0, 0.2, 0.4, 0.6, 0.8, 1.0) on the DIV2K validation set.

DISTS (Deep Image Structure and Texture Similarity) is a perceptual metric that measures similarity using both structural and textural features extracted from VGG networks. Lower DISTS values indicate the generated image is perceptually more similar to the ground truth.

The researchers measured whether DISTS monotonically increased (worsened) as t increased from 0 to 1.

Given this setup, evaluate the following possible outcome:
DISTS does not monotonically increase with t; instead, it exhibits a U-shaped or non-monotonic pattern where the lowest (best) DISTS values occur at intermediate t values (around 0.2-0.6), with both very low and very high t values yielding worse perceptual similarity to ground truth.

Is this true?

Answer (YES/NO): NO